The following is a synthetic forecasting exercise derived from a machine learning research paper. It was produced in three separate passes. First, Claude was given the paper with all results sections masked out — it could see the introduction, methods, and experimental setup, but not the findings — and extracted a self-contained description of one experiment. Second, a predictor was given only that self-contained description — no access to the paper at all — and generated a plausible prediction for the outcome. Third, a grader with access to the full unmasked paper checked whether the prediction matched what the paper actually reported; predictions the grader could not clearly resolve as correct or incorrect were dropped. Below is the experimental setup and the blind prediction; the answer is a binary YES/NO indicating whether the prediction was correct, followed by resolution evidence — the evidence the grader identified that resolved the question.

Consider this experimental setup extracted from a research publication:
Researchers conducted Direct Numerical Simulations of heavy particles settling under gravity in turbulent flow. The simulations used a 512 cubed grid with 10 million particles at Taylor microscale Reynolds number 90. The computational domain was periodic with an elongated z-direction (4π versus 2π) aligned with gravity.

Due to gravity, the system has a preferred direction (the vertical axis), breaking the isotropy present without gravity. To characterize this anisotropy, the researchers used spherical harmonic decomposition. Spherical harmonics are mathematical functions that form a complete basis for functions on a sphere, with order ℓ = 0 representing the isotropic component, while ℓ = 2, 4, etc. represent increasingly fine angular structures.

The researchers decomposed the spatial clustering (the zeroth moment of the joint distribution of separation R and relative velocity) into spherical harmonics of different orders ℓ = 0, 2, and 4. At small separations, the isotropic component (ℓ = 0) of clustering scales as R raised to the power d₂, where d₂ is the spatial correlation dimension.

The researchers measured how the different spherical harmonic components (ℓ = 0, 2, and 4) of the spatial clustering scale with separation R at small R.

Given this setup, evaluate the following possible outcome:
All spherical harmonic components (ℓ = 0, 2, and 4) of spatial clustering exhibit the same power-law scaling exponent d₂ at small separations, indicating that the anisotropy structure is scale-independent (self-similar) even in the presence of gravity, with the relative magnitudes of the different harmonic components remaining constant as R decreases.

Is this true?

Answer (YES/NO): YES